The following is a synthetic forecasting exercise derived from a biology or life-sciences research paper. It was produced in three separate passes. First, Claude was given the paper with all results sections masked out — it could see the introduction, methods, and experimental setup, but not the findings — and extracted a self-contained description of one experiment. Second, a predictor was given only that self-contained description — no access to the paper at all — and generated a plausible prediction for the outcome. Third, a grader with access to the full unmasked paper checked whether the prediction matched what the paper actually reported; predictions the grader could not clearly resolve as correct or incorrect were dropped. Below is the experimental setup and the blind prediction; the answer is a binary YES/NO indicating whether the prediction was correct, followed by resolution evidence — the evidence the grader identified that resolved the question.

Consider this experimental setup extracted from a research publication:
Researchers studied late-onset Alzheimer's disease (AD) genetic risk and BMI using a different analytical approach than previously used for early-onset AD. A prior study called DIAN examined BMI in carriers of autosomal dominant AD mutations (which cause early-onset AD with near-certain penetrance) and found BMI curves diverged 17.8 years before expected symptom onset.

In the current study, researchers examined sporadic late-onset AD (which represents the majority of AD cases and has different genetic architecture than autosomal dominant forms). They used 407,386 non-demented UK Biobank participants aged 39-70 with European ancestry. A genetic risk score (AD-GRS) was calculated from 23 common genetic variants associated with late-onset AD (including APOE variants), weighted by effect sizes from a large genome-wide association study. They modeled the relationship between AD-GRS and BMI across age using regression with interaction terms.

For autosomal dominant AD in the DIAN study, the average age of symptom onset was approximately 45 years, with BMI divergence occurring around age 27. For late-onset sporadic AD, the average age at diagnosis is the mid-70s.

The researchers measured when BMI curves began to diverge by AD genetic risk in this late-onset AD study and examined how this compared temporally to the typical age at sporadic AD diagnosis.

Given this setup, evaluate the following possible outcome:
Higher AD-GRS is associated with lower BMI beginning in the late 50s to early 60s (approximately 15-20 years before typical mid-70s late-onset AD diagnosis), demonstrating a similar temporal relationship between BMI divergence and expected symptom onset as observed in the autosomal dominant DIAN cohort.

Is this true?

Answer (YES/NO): NO